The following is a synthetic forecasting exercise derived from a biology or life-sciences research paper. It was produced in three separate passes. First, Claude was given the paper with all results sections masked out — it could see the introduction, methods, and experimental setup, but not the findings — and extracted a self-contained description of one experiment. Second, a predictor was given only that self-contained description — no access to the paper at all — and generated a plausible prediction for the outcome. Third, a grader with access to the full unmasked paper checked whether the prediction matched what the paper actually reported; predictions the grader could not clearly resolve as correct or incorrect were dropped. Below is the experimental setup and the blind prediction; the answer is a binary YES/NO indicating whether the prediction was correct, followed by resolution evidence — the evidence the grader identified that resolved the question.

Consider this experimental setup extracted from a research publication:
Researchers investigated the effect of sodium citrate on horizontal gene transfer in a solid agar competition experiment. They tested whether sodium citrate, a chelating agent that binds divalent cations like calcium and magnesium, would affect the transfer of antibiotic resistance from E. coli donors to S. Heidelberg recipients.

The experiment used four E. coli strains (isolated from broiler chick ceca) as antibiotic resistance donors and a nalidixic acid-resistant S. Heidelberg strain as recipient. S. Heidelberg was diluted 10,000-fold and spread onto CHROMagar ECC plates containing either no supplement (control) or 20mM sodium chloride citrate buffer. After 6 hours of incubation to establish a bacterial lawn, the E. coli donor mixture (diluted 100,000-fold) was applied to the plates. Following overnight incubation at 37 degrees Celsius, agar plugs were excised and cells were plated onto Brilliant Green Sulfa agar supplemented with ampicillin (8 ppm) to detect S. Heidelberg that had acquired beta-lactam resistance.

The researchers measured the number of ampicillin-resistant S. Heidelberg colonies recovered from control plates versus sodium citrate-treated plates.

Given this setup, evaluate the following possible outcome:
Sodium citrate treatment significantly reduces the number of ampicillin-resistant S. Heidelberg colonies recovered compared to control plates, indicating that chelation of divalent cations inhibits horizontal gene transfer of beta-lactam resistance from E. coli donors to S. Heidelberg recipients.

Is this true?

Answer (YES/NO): YES